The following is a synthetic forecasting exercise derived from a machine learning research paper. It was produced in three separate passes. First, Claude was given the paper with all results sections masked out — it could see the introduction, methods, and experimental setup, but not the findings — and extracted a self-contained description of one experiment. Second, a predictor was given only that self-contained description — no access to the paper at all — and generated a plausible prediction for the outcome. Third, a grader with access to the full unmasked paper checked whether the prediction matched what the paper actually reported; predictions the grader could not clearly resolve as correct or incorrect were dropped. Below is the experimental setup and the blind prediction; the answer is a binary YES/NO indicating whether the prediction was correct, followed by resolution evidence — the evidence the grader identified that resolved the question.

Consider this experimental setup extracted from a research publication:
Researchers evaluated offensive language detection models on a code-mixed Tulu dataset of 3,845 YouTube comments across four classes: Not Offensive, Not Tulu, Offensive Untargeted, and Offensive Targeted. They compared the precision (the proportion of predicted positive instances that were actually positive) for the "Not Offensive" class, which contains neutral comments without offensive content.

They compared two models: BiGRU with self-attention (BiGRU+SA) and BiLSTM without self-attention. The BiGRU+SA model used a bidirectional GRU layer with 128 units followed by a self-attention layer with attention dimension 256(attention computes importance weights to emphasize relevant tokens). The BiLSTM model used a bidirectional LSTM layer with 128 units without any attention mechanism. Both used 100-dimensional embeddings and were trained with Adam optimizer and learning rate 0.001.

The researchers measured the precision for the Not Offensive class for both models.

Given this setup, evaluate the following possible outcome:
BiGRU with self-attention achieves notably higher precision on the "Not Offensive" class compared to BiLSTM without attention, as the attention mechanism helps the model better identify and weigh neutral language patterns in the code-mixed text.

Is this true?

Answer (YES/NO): NO